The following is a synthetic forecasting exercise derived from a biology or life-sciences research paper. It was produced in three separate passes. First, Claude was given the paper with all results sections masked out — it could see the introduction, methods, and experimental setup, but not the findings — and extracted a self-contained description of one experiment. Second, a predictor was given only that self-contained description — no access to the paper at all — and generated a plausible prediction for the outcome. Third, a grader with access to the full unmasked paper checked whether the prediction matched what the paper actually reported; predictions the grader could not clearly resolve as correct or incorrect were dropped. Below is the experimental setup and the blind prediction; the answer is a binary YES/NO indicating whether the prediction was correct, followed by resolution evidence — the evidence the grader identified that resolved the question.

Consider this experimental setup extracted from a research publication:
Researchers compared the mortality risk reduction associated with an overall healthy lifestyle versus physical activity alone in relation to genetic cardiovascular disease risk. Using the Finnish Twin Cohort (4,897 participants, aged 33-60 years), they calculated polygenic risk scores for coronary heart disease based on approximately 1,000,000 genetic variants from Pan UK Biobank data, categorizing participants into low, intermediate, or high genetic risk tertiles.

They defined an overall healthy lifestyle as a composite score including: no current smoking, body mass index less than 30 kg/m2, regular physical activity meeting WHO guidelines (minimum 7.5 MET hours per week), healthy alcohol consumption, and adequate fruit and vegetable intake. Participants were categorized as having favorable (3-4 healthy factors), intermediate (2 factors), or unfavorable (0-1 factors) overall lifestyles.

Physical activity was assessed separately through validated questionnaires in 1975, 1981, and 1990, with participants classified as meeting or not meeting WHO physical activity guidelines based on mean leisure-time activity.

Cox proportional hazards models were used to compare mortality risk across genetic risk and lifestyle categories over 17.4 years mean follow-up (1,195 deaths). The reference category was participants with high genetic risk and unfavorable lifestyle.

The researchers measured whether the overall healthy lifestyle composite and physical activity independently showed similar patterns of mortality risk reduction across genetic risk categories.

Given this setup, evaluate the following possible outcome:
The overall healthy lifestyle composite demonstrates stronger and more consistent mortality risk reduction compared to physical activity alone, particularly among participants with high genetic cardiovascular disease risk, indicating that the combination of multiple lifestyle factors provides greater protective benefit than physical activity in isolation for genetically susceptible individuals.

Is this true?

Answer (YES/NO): NO